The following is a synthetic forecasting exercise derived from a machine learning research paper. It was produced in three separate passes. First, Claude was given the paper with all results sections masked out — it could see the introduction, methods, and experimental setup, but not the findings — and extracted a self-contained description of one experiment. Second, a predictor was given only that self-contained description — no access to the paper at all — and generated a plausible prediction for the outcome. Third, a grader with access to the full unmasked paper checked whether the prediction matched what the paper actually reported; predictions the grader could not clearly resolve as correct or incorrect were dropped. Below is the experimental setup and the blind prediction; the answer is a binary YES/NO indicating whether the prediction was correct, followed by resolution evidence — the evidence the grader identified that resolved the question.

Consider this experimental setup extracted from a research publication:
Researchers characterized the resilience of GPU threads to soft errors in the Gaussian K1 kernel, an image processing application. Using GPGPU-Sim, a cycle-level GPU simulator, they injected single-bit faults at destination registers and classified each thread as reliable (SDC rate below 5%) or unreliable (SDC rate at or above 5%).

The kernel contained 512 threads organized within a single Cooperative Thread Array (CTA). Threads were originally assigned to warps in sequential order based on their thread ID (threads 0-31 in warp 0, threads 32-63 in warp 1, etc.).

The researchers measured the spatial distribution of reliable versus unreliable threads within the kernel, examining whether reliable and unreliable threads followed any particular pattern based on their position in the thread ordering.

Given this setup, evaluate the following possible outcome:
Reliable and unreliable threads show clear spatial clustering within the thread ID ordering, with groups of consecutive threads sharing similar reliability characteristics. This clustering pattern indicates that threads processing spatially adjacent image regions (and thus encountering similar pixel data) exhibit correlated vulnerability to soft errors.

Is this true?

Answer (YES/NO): YES